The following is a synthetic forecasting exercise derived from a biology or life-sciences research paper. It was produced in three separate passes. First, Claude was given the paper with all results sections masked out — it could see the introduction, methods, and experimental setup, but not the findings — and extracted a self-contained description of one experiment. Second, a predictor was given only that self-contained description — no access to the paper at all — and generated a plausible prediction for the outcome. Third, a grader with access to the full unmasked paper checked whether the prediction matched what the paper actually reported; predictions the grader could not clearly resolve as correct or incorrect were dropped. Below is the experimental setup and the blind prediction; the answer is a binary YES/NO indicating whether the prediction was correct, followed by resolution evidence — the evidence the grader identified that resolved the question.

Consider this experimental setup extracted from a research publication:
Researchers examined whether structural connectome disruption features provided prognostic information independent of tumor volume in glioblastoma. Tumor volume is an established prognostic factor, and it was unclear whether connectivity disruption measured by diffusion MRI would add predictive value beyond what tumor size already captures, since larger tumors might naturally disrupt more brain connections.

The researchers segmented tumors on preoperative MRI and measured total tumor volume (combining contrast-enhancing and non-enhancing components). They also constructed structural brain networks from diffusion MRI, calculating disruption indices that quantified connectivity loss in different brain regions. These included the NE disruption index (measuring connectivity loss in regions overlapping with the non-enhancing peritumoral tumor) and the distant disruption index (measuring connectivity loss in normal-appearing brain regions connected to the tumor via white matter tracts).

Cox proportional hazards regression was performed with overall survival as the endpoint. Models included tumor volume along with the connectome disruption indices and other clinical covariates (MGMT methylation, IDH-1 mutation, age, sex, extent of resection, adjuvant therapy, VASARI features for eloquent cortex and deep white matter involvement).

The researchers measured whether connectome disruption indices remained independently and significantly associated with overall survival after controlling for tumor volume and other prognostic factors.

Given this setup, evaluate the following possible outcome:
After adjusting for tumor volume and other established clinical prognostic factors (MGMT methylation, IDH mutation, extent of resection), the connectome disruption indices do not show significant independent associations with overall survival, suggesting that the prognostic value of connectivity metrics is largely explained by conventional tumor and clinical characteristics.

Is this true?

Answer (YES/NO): NO